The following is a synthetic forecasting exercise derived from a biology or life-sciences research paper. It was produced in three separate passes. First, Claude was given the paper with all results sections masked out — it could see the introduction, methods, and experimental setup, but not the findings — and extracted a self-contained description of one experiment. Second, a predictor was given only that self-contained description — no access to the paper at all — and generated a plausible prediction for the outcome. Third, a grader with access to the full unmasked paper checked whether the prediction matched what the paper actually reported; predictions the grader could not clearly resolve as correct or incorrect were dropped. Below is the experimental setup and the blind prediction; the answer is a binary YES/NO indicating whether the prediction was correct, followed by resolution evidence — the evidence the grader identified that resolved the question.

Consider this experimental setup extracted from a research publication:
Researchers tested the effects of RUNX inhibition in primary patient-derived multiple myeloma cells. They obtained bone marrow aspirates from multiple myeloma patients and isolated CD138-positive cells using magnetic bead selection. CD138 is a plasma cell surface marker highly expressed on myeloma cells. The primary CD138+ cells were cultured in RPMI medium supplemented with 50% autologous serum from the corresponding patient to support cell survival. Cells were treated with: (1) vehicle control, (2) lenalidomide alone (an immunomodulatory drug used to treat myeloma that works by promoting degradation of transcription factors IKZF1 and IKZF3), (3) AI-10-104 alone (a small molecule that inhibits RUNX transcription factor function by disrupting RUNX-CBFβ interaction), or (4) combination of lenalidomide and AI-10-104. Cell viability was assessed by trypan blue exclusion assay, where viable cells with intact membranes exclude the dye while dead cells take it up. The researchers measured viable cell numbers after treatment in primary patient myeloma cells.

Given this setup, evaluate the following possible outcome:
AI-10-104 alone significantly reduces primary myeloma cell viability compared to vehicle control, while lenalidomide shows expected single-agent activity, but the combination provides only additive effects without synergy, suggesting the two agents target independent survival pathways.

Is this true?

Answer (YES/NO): NO